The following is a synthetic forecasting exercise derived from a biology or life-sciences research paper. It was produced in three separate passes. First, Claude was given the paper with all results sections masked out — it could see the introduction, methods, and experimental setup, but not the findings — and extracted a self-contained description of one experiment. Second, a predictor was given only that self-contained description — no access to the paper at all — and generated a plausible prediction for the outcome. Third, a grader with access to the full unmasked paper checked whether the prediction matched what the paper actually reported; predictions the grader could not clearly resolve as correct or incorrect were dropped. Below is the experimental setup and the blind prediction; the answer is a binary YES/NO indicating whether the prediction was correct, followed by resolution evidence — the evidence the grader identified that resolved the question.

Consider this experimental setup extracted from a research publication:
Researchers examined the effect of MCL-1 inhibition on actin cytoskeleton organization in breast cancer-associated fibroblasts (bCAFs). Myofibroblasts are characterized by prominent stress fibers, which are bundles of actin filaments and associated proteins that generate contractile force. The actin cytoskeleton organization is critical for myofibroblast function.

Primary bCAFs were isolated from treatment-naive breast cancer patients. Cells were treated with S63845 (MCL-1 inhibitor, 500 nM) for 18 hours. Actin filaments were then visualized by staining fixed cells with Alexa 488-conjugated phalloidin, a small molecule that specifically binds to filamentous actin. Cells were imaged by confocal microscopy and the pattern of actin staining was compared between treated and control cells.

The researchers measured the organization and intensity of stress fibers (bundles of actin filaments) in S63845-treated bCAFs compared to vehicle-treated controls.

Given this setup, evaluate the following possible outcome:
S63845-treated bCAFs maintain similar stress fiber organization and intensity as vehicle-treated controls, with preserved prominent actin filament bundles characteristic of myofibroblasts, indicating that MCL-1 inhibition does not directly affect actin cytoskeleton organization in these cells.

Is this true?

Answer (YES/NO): NO